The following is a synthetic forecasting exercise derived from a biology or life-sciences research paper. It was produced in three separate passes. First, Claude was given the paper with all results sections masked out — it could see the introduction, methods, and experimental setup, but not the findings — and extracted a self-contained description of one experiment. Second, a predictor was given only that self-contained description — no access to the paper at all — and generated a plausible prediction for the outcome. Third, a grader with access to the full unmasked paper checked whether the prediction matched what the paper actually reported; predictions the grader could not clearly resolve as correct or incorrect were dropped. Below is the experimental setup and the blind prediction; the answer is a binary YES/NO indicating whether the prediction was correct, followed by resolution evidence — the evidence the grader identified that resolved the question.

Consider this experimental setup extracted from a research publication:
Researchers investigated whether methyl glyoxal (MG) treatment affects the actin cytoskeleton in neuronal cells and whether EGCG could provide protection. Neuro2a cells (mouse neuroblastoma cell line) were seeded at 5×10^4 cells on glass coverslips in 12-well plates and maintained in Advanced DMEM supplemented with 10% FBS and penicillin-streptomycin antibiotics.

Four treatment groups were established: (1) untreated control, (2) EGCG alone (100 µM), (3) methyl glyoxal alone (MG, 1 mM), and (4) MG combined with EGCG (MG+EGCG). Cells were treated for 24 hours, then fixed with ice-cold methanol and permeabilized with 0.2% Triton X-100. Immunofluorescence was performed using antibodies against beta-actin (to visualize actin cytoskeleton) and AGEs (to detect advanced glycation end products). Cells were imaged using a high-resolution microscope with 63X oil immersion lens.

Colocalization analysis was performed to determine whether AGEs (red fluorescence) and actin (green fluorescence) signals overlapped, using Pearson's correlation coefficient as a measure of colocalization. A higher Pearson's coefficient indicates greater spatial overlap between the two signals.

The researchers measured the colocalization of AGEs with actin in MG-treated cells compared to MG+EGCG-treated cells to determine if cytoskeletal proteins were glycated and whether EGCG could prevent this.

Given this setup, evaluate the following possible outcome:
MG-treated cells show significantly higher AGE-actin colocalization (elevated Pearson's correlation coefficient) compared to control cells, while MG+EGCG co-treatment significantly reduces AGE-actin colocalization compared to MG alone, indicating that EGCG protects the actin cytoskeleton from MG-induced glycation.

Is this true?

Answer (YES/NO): YES